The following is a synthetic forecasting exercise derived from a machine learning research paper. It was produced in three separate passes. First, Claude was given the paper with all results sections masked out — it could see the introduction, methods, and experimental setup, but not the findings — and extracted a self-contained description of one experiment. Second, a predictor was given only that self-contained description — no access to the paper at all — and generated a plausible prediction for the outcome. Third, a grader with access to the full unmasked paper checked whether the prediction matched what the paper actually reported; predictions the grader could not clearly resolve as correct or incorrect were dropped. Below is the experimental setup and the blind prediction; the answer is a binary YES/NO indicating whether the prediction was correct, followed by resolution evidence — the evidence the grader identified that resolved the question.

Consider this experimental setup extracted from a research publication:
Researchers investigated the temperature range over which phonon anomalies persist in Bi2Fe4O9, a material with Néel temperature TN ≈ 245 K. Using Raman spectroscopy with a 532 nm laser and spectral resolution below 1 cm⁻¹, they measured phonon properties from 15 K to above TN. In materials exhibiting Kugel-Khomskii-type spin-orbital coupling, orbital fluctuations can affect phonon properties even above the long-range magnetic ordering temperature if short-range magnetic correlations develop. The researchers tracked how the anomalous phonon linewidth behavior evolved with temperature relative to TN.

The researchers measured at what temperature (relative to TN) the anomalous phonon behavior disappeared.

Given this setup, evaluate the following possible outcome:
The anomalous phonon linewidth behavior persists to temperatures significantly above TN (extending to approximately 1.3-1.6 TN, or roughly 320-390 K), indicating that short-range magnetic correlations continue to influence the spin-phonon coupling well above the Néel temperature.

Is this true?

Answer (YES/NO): NO